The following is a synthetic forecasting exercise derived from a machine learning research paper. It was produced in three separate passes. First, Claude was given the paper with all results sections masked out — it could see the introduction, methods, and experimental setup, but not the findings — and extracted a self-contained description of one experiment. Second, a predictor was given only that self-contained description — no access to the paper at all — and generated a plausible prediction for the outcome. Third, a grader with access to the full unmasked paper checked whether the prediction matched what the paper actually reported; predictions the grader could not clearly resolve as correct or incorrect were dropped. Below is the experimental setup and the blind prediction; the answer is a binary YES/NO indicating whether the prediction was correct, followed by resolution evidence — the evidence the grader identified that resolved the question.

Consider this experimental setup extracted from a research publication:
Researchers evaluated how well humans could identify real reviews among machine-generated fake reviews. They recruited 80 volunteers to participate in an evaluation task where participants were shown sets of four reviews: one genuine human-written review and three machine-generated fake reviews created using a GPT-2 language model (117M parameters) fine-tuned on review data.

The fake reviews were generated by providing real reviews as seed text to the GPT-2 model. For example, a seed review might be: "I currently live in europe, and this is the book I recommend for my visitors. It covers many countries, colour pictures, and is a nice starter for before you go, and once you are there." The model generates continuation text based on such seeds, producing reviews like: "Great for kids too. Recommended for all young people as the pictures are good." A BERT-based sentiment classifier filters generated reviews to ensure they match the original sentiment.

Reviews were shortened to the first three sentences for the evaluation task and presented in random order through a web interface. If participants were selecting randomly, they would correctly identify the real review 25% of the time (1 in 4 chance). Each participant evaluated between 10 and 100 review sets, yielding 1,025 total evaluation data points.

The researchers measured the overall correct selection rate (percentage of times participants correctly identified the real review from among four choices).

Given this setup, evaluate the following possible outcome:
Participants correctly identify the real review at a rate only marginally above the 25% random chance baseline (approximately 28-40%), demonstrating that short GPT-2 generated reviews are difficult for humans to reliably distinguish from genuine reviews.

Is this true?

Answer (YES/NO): NO